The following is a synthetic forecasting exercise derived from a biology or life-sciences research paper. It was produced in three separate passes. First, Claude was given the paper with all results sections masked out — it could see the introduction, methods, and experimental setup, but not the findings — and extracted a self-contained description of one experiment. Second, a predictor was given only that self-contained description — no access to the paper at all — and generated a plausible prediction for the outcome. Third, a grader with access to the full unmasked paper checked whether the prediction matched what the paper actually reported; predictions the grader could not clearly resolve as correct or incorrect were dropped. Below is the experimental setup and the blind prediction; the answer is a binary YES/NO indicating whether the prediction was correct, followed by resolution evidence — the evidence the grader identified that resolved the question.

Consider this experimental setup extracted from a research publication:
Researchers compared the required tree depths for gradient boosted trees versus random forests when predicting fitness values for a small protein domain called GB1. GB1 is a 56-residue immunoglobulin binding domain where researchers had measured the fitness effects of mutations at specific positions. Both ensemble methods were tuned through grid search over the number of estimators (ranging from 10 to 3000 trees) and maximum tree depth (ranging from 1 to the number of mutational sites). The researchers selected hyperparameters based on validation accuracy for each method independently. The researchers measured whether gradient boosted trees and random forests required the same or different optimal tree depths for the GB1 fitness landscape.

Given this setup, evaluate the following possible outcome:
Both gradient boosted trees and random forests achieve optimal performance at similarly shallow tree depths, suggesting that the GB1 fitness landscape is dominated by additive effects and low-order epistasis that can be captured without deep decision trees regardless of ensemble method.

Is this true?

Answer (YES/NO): YES